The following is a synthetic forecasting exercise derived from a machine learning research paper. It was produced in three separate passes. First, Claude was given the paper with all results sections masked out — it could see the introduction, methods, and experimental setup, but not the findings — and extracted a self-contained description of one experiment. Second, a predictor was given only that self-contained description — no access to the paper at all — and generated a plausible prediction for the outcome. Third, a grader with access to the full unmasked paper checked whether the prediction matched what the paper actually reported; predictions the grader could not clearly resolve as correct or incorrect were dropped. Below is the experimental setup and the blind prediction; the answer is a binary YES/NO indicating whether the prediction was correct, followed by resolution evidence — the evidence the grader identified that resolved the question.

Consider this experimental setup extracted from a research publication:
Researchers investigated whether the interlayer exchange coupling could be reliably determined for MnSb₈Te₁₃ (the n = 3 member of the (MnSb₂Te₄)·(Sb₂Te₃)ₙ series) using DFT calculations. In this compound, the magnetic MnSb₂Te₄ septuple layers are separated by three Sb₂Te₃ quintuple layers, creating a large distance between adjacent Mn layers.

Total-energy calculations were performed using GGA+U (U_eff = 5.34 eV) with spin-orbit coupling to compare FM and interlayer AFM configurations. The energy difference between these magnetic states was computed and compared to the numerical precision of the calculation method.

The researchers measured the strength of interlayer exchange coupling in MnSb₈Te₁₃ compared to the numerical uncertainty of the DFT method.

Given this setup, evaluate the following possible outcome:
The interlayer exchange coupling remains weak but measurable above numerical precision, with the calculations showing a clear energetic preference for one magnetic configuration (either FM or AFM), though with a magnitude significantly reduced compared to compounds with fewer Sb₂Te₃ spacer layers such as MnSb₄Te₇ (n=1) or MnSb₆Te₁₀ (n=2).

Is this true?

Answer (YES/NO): NO